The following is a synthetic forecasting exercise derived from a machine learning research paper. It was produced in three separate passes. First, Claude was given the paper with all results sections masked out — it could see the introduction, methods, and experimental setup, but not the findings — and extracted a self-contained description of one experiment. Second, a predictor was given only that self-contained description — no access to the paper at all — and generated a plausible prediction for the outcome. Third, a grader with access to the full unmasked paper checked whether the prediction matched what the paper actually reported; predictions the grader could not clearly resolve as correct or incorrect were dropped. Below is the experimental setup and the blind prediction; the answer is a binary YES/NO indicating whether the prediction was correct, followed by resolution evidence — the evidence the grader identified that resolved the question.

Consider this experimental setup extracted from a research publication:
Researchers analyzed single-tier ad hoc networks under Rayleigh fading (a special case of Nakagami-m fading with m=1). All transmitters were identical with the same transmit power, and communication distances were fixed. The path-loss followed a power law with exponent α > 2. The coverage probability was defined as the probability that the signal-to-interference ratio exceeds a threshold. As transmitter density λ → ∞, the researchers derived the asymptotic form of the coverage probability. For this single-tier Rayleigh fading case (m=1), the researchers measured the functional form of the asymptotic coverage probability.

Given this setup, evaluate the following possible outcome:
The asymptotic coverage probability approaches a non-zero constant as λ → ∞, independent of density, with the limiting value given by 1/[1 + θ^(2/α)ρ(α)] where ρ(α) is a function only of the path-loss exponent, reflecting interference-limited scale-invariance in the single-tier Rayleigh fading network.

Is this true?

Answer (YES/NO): NO